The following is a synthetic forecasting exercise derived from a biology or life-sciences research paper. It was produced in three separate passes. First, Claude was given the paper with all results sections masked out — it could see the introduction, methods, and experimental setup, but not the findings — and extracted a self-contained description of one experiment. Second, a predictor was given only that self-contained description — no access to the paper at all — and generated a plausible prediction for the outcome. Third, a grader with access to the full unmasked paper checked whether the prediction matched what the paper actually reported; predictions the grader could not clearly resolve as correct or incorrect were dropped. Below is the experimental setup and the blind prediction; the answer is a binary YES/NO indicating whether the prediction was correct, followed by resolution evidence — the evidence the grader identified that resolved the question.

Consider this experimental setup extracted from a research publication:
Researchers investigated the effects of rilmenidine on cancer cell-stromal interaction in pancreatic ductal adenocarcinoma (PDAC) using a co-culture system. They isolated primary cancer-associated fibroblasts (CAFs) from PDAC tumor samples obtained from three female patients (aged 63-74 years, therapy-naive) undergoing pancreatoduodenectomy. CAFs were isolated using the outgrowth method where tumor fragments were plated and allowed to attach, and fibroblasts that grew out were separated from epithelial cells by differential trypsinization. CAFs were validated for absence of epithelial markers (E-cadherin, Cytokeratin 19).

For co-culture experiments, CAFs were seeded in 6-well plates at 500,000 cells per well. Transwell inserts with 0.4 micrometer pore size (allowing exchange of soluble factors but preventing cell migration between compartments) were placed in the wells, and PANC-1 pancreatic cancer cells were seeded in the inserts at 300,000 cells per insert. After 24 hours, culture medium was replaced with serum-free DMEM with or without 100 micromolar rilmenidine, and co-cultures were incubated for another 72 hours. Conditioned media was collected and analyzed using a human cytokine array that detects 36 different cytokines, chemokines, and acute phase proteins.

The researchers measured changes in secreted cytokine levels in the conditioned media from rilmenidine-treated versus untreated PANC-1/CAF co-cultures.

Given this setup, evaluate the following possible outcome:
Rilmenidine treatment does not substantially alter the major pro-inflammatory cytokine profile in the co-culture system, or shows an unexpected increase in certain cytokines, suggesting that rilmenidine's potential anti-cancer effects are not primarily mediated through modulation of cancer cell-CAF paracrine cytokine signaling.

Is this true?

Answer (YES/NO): NO